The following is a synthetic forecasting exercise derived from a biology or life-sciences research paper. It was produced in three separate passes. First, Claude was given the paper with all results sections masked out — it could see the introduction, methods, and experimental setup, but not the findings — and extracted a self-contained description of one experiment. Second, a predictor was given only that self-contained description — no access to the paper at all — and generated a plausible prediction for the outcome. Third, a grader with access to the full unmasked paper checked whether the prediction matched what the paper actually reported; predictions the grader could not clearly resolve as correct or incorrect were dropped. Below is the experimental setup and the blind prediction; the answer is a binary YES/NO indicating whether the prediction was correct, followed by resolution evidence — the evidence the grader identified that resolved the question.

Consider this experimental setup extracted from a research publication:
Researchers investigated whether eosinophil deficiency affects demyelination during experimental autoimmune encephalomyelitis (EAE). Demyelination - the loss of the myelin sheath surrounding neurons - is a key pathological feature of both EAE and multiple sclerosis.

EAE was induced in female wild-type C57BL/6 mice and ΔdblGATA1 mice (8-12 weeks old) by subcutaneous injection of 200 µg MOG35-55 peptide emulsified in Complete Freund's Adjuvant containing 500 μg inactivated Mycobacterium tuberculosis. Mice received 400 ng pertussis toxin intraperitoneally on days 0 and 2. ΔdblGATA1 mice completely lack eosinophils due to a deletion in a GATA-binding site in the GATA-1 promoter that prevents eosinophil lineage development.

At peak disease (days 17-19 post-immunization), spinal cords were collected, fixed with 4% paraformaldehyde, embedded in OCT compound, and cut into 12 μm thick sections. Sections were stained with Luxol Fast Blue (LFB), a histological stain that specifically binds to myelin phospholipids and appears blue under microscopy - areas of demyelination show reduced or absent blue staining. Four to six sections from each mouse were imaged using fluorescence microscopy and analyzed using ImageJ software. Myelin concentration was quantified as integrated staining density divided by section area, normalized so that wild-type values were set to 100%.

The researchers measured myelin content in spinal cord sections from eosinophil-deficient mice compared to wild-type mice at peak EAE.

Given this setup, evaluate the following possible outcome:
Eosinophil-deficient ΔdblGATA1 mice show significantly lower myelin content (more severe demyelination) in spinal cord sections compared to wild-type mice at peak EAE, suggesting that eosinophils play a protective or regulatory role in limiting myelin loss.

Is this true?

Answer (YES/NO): NO